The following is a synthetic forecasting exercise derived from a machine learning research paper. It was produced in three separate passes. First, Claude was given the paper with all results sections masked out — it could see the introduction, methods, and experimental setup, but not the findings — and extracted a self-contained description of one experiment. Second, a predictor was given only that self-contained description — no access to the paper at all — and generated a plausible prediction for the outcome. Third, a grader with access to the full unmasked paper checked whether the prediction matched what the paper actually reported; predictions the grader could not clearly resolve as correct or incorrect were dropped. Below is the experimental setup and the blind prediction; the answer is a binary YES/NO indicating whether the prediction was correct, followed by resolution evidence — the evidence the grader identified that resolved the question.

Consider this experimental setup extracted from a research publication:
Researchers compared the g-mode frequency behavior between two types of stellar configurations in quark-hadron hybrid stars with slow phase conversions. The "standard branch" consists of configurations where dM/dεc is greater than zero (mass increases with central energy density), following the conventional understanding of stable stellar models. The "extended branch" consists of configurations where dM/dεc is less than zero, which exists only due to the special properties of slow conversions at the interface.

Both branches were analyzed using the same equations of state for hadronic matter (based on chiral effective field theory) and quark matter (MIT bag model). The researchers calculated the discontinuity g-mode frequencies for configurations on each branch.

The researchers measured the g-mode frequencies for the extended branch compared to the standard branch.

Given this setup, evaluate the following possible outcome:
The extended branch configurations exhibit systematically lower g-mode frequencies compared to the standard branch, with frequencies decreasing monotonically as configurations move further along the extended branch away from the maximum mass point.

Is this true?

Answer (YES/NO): NO